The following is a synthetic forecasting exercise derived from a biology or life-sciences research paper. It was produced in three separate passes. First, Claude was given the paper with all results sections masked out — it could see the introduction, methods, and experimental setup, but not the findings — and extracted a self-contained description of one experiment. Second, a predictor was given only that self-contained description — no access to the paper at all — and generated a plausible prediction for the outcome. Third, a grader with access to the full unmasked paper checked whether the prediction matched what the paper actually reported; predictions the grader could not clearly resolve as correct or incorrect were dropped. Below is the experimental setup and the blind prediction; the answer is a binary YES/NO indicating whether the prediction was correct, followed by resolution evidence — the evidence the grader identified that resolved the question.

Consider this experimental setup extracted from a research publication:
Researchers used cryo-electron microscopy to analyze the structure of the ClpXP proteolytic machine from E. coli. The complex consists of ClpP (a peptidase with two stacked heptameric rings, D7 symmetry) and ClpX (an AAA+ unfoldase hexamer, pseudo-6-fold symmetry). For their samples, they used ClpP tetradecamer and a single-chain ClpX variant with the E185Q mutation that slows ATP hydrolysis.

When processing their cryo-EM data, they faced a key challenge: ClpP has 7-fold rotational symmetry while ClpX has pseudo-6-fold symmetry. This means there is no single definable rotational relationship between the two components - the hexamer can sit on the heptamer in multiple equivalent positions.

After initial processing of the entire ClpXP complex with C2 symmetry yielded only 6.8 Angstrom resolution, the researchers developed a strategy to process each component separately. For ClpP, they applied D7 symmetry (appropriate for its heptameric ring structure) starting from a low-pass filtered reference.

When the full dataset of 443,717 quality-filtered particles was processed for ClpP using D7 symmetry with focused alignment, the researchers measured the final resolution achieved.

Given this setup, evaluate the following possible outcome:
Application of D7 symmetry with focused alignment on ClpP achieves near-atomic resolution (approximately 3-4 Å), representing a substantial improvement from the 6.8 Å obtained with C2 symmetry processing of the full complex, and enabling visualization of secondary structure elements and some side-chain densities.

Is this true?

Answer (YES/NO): YES